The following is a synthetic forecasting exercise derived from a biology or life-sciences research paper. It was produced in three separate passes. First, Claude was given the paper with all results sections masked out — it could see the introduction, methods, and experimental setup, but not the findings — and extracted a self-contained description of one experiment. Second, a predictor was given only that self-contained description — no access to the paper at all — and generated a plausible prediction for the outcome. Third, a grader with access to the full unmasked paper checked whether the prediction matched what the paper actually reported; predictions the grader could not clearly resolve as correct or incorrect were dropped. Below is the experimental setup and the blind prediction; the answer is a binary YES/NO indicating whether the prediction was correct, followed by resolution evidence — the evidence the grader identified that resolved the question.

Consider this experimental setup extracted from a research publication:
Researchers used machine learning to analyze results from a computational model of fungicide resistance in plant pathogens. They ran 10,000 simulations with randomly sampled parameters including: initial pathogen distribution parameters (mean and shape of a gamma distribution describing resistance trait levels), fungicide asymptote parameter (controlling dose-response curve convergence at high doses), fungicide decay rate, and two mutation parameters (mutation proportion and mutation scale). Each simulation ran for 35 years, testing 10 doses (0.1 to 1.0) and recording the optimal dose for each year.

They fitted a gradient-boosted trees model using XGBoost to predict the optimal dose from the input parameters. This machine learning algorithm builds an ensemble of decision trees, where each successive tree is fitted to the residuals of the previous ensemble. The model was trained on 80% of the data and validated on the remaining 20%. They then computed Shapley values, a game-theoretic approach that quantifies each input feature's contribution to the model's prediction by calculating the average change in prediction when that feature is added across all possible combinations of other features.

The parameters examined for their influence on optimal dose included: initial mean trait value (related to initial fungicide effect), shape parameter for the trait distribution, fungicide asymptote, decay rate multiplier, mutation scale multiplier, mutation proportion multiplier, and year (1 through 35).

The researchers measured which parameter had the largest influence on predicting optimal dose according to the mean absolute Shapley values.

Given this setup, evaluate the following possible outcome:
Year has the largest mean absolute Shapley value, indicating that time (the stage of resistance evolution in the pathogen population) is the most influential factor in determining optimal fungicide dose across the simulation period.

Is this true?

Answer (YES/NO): NO